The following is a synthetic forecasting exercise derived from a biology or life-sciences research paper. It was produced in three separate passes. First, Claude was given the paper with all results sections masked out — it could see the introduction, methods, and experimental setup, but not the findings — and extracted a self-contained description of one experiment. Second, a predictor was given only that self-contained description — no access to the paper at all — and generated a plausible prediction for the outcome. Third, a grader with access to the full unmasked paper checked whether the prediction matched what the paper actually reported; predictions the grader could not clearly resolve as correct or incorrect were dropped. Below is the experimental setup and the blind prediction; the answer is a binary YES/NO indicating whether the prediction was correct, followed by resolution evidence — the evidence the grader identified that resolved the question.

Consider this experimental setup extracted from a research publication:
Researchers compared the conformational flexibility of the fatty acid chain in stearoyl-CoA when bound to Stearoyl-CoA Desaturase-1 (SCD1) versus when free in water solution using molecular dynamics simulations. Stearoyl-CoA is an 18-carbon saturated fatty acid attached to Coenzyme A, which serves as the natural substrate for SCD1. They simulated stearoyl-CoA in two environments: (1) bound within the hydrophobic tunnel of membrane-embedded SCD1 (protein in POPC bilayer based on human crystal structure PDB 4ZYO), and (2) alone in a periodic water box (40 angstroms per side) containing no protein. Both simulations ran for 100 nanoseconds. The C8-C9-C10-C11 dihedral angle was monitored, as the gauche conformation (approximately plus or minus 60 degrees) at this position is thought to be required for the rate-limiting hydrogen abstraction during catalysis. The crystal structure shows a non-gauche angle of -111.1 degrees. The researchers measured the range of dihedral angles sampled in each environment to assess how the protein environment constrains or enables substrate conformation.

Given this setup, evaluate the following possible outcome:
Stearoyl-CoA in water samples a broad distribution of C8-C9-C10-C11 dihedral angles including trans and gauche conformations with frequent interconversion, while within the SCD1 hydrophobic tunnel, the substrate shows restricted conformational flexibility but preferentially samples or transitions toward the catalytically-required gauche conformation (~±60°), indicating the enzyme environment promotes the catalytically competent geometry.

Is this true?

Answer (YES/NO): NO